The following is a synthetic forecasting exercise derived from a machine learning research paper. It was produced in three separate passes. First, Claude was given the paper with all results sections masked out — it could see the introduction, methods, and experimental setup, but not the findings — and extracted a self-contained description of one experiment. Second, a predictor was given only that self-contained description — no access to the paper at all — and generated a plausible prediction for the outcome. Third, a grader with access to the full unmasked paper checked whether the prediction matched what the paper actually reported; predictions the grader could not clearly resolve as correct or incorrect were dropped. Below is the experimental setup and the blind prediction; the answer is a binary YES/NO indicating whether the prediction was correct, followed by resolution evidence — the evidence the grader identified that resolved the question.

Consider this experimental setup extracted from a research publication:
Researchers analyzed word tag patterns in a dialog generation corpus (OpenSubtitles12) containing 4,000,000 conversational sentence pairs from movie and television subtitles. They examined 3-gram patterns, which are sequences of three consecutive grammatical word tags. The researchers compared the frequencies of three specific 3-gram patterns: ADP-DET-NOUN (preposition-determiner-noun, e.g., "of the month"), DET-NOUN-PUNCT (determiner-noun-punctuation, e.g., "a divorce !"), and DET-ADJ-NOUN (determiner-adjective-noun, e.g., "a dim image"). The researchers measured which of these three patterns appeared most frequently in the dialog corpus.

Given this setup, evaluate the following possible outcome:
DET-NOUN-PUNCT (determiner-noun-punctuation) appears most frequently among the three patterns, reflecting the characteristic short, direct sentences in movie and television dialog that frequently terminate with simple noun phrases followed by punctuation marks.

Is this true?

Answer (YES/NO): NO